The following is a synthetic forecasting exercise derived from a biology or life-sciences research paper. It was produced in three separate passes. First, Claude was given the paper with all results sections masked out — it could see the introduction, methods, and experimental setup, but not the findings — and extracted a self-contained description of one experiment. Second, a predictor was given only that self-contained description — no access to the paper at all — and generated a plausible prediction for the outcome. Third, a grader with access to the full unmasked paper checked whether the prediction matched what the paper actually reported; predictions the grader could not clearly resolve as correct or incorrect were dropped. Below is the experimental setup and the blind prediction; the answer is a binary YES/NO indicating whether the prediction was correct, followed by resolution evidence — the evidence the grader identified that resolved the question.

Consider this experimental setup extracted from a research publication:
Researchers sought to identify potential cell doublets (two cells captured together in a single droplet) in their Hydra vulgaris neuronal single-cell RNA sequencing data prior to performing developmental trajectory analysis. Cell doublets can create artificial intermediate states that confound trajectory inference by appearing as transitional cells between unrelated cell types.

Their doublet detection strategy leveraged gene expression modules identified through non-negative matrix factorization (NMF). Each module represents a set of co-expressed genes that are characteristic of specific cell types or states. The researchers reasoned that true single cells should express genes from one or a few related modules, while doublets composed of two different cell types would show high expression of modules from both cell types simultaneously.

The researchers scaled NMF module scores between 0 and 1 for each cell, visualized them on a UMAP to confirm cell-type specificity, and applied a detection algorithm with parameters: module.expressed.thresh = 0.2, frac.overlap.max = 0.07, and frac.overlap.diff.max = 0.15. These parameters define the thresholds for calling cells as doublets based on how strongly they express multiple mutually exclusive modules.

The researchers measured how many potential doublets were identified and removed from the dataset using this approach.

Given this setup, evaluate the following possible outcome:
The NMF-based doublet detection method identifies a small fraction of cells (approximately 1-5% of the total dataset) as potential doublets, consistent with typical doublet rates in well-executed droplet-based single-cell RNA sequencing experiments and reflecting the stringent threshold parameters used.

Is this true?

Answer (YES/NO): YES